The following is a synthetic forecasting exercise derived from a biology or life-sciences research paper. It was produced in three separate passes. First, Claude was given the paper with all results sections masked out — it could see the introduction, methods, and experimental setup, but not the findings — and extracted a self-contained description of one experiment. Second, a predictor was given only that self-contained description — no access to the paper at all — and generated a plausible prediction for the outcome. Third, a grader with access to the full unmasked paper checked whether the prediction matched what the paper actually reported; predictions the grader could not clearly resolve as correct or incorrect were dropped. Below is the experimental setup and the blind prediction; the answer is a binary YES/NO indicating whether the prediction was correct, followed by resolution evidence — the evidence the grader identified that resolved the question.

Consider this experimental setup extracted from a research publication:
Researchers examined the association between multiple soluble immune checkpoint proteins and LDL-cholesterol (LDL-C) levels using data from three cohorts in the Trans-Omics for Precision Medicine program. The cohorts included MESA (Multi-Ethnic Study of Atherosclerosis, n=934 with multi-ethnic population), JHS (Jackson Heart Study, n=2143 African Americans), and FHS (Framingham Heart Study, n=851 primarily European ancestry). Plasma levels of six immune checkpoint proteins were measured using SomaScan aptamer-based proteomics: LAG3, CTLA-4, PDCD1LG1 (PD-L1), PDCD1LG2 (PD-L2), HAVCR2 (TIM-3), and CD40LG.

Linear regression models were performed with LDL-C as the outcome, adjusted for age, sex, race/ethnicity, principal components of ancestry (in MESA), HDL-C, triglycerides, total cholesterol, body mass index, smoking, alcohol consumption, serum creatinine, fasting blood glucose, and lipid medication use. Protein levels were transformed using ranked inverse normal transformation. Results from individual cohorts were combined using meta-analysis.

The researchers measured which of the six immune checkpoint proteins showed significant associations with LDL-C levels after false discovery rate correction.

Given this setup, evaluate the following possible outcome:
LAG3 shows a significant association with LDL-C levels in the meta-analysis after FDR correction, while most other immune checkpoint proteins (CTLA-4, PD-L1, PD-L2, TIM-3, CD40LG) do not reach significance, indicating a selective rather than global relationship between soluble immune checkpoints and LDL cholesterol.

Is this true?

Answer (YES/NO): NO